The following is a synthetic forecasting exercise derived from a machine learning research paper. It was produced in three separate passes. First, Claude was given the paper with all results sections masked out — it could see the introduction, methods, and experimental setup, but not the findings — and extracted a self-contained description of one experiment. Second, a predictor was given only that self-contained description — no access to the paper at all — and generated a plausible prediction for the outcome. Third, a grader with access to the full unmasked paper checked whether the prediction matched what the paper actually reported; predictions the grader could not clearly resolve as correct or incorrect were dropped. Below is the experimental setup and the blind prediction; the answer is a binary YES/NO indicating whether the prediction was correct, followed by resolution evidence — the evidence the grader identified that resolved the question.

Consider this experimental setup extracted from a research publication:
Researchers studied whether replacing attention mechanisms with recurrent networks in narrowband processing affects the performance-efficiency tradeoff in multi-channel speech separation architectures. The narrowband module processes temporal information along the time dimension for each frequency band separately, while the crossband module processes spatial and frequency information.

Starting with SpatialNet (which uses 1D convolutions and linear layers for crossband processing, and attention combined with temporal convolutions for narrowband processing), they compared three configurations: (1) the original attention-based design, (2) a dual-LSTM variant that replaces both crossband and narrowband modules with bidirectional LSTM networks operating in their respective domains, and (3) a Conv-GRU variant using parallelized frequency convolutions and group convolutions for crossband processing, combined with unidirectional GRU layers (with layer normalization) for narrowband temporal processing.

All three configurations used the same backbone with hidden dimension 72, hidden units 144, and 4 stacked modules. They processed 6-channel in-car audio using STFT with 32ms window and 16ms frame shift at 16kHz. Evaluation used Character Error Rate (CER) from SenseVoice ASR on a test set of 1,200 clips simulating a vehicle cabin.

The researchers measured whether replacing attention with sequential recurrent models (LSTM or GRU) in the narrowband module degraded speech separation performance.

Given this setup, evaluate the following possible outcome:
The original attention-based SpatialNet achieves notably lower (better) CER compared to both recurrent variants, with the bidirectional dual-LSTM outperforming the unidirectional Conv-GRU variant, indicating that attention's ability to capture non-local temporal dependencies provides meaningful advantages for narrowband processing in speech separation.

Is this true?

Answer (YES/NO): NO